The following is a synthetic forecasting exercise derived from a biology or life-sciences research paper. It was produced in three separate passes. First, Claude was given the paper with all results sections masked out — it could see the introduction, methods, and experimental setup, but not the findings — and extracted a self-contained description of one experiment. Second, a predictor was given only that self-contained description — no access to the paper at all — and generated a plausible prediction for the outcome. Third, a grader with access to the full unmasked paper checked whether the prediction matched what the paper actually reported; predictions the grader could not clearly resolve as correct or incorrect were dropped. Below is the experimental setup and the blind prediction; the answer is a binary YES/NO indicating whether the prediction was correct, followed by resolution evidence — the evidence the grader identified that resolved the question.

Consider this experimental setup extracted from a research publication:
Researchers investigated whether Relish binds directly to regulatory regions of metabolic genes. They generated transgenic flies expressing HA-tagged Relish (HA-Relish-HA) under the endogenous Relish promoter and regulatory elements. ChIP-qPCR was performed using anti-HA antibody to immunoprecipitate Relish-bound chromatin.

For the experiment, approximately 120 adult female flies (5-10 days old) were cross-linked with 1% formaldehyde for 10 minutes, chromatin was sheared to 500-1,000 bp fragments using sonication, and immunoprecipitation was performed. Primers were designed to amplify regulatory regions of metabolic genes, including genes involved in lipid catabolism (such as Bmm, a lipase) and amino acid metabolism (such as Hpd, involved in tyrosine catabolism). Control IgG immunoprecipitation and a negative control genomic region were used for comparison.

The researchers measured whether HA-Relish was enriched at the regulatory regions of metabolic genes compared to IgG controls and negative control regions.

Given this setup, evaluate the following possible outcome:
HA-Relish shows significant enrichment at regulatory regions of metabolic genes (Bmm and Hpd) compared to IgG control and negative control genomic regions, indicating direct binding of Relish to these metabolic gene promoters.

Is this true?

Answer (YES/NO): YES